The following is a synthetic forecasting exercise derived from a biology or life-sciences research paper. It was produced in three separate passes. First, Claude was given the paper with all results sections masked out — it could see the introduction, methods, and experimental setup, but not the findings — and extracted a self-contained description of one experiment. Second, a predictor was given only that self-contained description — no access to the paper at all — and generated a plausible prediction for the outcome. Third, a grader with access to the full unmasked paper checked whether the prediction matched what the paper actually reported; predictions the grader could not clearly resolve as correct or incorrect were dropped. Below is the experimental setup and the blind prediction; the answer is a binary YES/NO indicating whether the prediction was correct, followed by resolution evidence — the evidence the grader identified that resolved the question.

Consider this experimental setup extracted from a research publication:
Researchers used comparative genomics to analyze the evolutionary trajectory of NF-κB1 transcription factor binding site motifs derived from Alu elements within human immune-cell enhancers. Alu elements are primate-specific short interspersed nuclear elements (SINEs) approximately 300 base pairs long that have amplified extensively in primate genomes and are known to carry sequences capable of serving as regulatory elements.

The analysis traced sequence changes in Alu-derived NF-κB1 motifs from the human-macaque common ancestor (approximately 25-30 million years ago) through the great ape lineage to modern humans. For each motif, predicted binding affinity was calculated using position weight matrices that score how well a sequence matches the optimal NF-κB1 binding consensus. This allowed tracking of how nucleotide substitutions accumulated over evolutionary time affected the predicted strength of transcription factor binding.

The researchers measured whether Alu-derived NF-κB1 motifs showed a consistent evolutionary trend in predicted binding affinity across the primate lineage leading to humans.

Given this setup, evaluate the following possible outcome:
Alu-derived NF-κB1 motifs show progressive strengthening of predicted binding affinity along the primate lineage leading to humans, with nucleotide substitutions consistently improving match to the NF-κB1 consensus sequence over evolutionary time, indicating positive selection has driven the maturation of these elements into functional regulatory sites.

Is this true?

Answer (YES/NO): NO